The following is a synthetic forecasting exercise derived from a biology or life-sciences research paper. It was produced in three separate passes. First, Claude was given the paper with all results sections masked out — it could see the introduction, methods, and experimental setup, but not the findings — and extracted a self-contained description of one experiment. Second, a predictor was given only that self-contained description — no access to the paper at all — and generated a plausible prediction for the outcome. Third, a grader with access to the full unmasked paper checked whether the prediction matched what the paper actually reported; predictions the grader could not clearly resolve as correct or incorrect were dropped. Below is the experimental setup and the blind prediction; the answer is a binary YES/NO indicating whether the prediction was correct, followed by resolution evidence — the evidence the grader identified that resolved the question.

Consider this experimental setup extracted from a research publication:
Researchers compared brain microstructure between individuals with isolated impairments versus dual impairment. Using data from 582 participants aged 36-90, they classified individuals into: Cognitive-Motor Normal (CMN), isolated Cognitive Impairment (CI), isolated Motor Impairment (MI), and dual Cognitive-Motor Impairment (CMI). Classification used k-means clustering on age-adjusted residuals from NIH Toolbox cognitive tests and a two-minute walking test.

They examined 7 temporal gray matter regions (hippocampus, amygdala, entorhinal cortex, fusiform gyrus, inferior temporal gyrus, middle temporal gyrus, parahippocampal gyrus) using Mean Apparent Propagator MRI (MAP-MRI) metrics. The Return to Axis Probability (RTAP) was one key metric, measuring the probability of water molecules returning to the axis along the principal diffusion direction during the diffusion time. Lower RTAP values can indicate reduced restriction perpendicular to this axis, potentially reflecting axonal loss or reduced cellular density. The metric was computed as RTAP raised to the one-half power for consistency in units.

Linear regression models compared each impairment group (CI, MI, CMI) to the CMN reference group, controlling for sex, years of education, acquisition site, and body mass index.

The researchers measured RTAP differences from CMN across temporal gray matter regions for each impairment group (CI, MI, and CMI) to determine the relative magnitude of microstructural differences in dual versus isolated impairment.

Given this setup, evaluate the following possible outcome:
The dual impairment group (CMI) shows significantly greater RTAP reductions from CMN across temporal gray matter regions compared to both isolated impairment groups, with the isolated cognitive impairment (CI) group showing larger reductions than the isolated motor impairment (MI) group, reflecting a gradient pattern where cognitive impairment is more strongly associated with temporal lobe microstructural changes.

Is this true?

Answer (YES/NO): NO